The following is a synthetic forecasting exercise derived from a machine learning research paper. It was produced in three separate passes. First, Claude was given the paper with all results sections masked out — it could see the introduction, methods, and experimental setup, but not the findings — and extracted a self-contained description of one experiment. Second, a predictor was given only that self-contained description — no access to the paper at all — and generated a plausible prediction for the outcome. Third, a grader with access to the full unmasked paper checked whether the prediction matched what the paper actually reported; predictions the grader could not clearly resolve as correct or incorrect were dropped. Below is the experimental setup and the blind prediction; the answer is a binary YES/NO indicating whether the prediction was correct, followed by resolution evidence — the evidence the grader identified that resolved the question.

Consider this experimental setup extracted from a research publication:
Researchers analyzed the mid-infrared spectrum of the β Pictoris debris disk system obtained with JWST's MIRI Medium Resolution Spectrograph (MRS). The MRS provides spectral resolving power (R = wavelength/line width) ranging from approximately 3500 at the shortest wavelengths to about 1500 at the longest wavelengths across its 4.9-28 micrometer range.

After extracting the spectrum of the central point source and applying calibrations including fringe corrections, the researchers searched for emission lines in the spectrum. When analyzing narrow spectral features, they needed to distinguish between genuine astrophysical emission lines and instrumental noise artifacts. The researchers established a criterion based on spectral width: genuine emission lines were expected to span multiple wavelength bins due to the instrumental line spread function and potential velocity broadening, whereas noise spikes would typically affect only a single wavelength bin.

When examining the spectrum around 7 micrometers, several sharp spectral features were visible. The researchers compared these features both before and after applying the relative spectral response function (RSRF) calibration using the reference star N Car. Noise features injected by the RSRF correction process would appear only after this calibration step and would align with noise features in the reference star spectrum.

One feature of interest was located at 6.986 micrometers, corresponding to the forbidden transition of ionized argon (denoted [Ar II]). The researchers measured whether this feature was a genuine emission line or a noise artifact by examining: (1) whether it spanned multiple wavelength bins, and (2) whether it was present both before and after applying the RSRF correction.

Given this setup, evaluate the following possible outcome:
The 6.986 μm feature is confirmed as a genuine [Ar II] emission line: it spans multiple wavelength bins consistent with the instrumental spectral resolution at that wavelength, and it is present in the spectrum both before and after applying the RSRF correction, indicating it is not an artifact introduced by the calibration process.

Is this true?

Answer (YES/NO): YES